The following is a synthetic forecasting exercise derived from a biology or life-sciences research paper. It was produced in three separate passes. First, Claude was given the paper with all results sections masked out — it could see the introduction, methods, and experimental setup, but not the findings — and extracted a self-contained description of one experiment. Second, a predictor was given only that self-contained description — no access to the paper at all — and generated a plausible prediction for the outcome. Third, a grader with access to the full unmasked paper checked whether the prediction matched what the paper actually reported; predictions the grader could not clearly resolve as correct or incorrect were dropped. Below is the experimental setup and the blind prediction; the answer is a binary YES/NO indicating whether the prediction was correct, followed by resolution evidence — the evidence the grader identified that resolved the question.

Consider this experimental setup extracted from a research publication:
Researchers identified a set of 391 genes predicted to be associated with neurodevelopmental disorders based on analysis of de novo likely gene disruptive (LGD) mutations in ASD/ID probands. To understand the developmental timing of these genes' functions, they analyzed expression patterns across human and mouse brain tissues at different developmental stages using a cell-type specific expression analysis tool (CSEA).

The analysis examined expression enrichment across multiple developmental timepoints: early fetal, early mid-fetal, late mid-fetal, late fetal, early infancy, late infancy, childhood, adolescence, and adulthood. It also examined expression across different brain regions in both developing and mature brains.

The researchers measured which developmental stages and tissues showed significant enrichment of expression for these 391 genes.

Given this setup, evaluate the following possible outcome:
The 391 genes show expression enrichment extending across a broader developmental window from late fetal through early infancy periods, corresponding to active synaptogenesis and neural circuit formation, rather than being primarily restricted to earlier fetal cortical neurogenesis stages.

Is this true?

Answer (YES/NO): NO